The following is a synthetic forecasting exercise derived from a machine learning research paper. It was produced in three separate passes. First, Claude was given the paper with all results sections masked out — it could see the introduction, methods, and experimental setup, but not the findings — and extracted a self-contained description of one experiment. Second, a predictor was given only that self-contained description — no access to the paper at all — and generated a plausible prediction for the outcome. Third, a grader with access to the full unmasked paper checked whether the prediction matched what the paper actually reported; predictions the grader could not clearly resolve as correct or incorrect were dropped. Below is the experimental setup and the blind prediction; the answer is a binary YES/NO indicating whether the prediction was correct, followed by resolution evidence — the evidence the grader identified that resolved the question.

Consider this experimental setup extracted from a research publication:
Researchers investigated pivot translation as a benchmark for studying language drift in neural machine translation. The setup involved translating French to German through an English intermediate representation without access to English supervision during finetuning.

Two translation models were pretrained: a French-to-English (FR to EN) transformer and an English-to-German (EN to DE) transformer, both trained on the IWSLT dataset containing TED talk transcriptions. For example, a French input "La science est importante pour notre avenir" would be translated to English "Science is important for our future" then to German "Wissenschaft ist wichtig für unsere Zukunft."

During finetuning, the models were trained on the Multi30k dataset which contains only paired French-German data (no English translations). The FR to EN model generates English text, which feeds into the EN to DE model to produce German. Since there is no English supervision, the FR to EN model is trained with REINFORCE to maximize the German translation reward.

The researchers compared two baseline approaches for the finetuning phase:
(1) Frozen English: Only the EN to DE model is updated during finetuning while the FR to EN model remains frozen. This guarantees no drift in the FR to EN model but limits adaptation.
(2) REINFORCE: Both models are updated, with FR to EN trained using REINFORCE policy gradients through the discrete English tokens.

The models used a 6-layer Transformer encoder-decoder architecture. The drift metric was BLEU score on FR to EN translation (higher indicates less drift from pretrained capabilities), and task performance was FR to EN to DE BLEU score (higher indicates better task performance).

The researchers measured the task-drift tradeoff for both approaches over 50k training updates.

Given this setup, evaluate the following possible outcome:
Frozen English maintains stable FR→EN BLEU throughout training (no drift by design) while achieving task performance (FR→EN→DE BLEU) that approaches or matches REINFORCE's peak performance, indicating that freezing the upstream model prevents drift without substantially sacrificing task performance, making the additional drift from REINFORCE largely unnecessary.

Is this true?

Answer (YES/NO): NO